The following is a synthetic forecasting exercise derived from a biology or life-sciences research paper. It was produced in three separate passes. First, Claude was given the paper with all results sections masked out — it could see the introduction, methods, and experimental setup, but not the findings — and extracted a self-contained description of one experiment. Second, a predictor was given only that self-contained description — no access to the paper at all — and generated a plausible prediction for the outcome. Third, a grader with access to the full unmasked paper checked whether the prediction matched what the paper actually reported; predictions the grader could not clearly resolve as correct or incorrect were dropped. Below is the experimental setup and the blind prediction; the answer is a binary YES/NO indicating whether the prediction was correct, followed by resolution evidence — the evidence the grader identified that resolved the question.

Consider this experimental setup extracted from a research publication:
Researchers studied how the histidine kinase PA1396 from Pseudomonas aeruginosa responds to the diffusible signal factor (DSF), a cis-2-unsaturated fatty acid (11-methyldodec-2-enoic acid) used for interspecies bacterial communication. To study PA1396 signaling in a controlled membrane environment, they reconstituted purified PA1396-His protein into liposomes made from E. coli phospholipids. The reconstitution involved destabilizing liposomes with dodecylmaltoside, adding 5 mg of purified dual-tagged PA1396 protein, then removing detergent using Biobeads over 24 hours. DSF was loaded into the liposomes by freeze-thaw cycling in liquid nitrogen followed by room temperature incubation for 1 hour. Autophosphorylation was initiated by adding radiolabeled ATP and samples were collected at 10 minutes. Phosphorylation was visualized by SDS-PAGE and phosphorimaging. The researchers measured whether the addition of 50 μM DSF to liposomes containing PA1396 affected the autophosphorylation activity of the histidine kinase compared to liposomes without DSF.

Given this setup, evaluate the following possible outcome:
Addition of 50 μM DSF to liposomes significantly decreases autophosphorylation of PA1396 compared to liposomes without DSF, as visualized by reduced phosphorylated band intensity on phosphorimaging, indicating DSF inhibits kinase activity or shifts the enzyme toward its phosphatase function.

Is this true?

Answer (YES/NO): NO